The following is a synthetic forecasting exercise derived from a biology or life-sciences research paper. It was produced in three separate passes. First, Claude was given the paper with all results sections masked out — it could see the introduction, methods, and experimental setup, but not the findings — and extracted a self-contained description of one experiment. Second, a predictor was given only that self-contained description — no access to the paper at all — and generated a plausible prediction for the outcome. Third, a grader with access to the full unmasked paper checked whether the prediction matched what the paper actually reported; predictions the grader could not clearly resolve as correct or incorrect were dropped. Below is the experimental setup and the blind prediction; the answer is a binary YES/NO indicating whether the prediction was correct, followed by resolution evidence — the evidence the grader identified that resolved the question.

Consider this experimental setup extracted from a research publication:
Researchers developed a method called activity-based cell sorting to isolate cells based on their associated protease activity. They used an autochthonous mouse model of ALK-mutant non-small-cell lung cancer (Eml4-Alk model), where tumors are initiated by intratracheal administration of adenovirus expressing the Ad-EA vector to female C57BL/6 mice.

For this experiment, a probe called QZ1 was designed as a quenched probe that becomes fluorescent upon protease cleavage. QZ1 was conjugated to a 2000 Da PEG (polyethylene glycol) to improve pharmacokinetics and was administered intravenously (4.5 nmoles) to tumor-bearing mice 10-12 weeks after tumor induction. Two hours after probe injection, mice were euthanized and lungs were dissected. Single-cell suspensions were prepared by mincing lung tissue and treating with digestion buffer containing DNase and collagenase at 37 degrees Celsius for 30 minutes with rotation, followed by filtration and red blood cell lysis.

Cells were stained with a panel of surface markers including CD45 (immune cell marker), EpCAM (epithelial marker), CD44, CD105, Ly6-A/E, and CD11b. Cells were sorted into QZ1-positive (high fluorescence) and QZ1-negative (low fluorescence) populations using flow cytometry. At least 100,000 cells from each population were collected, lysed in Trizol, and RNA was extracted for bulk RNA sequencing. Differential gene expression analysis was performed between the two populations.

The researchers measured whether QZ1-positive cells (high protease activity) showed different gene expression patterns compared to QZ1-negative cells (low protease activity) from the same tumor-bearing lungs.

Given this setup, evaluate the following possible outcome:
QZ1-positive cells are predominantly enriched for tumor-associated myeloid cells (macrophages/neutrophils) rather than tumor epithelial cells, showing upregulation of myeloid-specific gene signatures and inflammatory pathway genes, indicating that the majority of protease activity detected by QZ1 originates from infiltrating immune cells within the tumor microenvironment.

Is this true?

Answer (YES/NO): NO